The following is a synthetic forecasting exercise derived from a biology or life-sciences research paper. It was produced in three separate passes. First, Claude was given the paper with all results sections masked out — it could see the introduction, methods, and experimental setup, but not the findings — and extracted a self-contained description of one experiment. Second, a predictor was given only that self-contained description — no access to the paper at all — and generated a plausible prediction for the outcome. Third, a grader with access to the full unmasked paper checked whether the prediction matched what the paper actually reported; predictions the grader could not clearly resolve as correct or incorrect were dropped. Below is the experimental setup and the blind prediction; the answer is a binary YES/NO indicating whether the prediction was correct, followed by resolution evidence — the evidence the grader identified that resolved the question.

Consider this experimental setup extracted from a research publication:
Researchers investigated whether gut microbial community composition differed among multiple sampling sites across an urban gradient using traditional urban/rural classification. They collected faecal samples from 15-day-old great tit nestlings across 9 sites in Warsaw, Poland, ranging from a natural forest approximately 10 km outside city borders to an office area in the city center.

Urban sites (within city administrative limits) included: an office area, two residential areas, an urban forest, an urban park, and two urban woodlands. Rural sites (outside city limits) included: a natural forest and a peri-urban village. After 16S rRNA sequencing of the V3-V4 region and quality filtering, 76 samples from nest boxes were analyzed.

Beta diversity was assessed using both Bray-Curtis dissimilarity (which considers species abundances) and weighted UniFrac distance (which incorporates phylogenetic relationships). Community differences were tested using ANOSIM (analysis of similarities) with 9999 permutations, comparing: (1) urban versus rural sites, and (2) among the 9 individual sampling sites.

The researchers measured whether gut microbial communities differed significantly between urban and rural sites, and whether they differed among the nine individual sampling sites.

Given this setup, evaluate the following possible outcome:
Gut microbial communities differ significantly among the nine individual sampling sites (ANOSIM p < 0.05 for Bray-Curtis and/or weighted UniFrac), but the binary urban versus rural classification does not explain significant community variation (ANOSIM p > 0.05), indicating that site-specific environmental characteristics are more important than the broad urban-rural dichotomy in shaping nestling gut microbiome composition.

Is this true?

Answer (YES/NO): NO